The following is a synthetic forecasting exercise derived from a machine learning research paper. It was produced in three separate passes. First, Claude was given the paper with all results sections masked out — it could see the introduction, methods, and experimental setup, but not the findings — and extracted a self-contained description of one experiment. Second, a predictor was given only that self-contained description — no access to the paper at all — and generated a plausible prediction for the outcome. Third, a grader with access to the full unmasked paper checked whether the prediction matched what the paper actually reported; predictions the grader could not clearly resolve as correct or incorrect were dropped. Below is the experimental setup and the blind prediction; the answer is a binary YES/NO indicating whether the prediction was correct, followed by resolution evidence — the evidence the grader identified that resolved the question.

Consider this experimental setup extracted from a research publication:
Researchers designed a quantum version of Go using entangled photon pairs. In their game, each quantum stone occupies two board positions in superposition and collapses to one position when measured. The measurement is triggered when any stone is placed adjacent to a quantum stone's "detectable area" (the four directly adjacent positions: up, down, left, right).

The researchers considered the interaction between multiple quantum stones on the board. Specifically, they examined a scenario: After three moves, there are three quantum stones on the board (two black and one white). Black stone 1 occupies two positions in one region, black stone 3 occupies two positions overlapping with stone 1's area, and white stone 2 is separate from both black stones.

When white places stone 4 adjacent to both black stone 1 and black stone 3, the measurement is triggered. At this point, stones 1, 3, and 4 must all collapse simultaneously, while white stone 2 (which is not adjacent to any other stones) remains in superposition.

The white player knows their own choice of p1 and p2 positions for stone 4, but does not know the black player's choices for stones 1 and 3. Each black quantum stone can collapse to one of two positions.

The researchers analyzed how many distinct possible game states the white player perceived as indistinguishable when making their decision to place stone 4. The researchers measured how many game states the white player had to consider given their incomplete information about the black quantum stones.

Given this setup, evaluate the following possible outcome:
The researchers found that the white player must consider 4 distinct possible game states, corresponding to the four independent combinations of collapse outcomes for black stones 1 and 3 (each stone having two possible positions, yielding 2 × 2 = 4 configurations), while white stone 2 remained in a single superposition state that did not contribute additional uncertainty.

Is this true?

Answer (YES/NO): YES